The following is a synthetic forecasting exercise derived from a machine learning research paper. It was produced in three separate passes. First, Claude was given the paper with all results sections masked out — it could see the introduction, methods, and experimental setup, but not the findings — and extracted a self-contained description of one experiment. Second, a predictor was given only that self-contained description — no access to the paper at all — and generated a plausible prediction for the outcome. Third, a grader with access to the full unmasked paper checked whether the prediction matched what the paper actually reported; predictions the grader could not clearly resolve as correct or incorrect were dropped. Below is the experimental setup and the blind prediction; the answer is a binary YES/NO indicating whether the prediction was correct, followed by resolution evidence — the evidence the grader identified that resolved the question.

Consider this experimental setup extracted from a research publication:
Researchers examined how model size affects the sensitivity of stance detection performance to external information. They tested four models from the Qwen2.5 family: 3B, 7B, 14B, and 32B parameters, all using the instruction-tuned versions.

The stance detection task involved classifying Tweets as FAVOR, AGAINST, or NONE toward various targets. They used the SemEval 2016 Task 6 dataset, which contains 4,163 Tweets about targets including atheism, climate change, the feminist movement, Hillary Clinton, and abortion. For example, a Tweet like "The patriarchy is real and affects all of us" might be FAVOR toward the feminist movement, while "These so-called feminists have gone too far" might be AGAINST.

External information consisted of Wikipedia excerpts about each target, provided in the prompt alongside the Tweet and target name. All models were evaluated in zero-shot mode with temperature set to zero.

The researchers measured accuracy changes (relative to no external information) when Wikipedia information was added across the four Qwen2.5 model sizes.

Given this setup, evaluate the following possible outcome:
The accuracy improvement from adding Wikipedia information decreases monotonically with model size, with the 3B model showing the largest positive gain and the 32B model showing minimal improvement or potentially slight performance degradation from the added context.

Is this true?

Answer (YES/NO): NO